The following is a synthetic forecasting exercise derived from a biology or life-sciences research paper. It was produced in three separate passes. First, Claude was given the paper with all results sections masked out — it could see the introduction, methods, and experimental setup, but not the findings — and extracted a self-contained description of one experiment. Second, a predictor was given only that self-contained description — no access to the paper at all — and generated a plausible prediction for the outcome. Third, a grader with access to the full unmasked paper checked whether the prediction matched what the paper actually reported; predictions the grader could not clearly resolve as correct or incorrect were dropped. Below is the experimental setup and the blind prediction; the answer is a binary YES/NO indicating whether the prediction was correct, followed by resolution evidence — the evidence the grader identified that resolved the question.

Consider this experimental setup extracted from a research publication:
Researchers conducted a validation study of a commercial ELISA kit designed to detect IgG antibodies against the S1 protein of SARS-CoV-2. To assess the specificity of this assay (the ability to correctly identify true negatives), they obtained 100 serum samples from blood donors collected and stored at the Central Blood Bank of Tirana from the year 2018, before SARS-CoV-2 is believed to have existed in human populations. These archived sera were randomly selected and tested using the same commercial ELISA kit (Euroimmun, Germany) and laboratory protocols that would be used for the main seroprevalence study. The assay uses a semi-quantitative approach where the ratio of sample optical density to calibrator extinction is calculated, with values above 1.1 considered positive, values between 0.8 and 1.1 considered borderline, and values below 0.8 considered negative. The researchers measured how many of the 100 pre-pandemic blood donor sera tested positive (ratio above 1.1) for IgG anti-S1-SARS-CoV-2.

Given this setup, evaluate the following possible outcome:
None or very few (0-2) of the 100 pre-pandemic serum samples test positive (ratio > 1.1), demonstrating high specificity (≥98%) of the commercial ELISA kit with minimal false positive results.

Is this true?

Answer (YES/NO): YES